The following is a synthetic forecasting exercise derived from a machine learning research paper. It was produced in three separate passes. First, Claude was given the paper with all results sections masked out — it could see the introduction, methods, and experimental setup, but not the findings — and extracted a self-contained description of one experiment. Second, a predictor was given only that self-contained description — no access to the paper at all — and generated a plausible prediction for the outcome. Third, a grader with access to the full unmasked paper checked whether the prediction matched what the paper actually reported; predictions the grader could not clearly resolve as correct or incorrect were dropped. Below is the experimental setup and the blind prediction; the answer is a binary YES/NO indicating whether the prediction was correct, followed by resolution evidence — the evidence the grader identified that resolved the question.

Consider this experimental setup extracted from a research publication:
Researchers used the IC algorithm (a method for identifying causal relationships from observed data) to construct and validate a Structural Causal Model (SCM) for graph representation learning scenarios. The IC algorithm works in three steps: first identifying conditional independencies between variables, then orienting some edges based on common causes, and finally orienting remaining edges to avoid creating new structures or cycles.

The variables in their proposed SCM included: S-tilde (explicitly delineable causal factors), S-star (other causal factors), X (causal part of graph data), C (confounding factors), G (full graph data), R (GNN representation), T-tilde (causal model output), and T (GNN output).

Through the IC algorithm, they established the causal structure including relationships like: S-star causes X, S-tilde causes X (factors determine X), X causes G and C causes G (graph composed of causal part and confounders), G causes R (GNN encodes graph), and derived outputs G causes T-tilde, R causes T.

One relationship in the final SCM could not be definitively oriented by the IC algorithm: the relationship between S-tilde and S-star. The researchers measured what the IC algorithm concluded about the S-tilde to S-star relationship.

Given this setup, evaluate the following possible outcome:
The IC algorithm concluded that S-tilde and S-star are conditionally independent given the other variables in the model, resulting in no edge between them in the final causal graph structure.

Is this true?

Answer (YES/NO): NO